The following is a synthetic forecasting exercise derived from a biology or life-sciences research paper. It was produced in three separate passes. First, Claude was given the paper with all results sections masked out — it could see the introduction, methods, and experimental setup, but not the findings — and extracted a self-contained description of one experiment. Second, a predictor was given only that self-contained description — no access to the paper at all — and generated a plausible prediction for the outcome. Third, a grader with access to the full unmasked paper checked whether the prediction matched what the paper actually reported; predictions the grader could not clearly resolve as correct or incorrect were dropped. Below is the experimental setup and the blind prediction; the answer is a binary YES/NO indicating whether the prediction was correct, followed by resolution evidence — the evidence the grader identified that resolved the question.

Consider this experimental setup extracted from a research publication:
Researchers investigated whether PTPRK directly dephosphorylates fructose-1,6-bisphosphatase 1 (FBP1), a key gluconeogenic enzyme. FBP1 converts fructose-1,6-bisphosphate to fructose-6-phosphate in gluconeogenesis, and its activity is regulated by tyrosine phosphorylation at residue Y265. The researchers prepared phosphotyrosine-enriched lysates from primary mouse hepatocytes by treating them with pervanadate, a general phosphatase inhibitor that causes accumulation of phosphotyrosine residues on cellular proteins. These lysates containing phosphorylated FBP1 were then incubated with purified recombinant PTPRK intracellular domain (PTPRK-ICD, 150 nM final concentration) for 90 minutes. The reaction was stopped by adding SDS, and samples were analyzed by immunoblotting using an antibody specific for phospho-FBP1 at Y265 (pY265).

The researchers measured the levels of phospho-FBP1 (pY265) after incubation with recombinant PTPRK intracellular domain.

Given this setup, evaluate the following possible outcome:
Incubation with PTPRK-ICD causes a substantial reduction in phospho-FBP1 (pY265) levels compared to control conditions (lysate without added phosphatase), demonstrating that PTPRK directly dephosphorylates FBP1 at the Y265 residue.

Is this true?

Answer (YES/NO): YES